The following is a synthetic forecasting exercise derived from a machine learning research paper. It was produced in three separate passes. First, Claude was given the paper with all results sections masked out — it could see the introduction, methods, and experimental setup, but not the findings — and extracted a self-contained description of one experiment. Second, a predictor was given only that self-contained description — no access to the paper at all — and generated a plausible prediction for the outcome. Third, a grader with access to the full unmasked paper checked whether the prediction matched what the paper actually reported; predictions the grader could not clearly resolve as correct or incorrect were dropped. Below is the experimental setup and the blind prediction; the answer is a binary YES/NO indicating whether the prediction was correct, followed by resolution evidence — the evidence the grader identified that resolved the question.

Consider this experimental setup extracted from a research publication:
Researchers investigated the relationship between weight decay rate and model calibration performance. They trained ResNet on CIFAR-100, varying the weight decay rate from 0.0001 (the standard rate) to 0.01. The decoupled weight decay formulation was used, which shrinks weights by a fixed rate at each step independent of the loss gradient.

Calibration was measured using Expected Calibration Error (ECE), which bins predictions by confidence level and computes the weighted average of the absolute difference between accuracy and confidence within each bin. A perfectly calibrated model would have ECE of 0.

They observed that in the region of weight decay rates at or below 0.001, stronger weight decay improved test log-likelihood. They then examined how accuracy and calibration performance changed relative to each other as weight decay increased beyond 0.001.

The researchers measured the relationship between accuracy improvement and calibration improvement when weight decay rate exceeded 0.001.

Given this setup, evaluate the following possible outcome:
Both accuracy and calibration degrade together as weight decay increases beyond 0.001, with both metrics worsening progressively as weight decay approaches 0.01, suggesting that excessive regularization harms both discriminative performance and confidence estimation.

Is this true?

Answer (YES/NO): NO